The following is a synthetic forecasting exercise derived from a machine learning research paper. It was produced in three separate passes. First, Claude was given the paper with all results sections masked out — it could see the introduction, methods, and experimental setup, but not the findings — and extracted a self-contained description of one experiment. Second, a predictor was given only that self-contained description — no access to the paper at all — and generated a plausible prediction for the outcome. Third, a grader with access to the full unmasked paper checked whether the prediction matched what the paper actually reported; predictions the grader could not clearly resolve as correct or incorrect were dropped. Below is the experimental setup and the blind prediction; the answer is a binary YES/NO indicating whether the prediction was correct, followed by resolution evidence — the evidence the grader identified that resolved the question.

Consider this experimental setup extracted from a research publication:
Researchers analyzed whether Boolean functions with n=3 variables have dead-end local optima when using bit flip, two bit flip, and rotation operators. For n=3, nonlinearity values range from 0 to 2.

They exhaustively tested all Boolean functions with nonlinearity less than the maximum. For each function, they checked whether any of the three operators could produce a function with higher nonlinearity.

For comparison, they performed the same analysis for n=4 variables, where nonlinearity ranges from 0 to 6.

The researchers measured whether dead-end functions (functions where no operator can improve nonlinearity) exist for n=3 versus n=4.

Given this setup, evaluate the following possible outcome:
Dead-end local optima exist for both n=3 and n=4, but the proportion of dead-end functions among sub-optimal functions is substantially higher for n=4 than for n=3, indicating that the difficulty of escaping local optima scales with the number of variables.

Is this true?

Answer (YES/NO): NO